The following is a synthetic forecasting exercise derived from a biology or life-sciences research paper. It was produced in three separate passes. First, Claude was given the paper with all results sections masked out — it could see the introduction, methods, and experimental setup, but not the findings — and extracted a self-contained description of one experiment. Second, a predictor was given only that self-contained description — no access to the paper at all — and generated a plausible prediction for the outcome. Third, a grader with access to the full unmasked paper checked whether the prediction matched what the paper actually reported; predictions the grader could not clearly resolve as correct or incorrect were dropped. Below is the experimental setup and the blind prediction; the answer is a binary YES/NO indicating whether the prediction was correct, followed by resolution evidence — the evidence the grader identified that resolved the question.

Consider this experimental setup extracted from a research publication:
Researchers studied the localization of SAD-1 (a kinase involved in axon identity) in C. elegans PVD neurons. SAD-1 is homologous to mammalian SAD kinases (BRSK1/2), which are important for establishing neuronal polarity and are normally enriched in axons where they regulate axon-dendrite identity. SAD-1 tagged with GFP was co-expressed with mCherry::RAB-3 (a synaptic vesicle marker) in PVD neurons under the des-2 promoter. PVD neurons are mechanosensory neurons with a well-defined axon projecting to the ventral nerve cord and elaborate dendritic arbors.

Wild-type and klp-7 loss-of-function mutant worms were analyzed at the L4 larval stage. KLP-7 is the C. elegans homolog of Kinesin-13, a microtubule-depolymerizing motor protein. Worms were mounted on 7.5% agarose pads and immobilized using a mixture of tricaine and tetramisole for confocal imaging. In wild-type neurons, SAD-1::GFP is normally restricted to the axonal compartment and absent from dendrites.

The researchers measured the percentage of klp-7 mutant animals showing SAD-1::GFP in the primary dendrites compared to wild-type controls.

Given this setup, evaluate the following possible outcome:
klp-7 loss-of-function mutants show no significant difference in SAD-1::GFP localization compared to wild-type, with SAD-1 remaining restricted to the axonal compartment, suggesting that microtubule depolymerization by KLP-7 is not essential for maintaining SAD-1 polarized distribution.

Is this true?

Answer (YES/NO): NO